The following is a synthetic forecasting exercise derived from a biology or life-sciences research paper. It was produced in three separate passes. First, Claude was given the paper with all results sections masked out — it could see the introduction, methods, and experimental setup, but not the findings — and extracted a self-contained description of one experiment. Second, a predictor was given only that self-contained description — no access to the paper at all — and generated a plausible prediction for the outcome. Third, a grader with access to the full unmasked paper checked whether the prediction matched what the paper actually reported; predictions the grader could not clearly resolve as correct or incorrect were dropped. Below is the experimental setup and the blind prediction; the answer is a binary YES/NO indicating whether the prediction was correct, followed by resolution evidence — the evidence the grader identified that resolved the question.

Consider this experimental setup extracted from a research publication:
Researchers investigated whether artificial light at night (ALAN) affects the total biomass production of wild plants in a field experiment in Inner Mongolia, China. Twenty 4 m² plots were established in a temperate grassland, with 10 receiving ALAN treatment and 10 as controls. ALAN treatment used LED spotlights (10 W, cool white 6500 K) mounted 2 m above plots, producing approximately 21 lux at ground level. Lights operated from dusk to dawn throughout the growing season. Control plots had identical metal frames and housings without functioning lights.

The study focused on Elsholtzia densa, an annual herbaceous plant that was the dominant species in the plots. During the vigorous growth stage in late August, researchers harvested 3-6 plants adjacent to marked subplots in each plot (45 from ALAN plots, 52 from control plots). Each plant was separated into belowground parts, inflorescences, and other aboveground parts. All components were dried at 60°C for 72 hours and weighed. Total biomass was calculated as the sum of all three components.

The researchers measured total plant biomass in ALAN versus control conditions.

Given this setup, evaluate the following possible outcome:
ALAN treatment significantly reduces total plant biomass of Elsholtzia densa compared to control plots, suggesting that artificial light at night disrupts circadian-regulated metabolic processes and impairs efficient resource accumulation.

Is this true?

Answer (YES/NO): NO